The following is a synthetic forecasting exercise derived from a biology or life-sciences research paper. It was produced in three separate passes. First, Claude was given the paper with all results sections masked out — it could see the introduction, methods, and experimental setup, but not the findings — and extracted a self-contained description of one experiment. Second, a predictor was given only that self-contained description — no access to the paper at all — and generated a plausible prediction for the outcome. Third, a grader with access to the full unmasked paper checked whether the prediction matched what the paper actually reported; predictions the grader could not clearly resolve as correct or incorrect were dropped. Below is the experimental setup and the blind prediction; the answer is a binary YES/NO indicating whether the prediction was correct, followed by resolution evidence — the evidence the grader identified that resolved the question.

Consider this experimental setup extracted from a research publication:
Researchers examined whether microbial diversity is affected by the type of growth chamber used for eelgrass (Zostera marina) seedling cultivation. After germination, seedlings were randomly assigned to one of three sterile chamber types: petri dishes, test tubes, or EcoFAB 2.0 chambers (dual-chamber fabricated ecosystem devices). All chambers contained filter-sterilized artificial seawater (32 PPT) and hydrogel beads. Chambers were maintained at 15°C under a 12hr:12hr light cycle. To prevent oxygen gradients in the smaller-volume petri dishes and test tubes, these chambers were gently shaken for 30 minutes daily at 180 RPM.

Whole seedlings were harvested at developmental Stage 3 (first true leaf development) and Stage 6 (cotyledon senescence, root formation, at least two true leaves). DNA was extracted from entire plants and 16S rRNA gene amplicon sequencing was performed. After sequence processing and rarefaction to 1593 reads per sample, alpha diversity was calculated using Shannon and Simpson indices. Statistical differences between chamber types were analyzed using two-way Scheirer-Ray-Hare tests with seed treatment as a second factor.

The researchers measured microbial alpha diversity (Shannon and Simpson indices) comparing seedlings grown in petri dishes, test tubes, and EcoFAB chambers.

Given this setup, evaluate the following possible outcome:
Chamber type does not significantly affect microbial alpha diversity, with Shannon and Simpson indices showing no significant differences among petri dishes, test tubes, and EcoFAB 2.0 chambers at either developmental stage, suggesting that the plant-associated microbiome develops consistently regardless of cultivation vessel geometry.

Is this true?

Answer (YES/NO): YES